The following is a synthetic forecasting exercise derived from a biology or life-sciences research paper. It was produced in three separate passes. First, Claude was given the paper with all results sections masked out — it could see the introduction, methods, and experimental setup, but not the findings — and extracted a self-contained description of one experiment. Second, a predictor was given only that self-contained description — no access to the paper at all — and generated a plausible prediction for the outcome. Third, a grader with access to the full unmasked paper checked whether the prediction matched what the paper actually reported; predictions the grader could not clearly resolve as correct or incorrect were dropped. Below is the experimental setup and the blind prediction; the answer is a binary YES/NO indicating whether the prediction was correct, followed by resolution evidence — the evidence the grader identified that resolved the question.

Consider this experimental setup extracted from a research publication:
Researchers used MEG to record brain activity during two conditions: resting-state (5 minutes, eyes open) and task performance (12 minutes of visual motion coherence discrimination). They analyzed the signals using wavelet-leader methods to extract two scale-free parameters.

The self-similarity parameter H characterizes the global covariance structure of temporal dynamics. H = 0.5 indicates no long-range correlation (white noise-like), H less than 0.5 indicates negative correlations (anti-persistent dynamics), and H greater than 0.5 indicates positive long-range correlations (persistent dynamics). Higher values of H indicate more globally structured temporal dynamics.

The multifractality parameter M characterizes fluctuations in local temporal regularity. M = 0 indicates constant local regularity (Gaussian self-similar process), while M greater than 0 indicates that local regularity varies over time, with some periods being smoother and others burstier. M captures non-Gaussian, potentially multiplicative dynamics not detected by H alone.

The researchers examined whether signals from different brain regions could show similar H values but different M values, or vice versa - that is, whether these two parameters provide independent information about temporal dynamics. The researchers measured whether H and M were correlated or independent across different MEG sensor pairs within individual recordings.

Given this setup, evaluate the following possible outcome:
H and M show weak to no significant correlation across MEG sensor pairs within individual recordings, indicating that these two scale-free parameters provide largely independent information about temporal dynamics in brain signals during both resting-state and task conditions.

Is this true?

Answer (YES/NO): NO